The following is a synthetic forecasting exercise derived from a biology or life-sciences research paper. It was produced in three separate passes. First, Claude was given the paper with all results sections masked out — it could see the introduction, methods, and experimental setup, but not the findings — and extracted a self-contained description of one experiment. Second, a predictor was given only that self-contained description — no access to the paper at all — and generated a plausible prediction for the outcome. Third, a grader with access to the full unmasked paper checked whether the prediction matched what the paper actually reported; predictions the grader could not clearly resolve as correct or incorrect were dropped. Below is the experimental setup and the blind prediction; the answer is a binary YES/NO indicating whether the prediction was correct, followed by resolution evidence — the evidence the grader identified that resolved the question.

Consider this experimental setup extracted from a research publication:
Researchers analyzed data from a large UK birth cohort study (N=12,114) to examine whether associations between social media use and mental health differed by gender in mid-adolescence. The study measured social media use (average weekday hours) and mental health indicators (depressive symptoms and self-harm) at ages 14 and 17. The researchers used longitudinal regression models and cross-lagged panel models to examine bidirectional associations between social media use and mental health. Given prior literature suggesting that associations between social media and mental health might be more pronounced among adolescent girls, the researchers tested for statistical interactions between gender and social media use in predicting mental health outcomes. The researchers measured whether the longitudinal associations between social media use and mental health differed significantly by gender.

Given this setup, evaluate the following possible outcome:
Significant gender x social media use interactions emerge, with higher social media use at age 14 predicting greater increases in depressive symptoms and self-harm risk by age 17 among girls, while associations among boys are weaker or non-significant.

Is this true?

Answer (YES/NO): NO